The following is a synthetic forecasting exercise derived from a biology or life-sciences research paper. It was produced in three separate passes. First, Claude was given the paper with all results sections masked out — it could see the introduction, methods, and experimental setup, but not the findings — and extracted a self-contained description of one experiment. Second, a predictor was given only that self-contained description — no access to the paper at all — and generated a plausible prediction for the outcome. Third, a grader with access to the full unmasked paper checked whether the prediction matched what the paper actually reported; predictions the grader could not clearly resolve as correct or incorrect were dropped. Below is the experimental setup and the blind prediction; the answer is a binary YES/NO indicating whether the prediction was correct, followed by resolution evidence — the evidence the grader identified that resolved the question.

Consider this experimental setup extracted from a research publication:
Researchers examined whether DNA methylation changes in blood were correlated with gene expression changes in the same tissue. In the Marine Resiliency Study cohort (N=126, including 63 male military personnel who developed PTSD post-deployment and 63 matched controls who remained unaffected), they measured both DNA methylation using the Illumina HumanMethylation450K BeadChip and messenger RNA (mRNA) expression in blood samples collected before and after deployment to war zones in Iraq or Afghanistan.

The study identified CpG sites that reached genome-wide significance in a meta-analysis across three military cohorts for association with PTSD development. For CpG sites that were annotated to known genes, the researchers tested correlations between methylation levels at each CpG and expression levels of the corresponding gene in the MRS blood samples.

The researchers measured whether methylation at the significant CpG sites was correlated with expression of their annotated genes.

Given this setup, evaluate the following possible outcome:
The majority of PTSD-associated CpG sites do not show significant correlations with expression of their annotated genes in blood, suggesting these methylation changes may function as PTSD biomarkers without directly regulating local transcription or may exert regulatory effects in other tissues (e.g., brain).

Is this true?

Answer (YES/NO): NO